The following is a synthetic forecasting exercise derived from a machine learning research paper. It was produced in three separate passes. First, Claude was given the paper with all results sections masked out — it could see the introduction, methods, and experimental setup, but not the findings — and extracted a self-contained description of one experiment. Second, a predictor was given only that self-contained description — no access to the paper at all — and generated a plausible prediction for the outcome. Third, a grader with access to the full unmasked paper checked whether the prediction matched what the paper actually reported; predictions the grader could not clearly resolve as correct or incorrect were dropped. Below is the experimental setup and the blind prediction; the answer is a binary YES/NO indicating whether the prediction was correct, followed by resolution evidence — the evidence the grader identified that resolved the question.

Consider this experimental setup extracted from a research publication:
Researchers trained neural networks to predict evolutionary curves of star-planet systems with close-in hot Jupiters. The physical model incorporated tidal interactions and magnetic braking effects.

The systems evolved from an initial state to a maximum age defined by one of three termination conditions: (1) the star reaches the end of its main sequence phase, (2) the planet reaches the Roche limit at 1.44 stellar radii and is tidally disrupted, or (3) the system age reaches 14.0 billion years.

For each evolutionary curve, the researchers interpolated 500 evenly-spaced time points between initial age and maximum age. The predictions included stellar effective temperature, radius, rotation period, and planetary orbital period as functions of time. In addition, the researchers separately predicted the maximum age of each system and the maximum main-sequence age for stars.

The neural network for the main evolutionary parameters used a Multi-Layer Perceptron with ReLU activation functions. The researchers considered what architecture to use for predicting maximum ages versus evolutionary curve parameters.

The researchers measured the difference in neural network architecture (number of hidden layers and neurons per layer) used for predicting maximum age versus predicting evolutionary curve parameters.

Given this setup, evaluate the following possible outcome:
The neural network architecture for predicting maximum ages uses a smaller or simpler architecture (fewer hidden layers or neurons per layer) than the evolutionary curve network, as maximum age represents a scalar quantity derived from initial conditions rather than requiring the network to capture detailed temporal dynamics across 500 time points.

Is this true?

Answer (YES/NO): YES